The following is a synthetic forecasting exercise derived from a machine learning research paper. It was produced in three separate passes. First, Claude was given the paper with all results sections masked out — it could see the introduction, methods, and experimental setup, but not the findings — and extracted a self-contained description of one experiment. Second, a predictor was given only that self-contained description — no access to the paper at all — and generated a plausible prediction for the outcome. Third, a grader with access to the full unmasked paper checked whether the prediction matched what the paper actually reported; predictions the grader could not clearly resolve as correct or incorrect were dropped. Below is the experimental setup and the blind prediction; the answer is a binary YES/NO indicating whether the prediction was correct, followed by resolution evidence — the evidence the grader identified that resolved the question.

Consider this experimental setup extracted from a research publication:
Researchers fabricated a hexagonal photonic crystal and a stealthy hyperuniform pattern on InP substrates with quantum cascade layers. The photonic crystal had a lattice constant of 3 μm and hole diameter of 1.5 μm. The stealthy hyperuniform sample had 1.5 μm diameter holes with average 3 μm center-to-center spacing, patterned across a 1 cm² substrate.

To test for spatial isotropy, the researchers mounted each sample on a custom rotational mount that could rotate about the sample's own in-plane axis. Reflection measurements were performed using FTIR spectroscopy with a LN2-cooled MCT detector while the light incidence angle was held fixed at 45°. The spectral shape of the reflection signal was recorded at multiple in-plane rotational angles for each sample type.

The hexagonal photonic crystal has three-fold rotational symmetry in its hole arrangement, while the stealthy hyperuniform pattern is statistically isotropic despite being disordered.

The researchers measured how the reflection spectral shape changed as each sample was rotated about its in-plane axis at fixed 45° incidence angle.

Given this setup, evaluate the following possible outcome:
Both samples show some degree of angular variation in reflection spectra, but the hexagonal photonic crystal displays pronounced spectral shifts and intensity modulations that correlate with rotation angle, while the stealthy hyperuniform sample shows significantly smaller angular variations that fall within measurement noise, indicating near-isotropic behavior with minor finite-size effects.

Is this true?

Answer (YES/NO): NO